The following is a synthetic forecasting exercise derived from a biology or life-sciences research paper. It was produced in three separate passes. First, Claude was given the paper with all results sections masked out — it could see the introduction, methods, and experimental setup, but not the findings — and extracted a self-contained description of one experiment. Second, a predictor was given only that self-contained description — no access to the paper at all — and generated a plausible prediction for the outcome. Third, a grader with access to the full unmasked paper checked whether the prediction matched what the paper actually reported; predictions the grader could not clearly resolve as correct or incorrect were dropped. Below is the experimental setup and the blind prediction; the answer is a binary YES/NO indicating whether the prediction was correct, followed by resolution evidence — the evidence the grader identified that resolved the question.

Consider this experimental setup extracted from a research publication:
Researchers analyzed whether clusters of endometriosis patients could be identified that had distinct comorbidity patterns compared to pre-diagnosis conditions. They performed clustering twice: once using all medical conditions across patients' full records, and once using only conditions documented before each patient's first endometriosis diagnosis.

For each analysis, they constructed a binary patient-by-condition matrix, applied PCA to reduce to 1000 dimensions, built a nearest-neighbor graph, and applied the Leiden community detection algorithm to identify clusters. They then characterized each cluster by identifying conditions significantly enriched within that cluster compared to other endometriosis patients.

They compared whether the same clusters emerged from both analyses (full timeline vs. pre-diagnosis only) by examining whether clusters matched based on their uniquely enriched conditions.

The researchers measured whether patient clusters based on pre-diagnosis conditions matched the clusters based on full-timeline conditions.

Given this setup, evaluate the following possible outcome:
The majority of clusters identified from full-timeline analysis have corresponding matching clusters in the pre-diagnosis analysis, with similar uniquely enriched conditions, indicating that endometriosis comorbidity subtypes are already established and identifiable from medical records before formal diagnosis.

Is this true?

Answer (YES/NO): NO